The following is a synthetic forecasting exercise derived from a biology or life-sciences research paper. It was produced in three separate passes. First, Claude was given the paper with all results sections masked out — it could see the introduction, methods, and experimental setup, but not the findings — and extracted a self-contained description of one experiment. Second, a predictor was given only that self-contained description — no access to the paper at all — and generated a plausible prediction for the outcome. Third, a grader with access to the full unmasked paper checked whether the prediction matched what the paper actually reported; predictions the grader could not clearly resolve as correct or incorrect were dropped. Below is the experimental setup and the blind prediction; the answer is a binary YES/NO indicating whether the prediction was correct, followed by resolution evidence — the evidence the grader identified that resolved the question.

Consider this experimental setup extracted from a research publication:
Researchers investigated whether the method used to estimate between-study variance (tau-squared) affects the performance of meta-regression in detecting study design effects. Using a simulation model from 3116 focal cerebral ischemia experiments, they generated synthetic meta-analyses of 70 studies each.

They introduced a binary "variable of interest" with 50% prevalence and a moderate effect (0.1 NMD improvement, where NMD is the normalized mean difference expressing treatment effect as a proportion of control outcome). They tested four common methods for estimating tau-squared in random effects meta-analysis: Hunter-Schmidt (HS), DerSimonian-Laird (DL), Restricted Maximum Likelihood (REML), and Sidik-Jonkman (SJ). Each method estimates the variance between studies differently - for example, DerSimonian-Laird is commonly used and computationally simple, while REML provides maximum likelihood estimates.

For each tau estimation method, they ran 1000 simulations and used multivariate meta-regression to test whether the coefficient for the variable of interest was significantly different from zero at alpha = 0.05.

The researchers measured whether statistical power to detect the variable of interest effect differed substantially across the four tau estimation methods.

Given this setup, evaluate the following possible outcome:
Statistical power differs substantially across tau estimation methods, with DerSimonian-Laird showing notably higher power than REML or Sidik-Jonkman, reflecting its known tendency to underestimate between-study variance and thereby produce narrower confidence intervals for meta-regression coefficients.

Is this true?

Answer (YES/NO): NO